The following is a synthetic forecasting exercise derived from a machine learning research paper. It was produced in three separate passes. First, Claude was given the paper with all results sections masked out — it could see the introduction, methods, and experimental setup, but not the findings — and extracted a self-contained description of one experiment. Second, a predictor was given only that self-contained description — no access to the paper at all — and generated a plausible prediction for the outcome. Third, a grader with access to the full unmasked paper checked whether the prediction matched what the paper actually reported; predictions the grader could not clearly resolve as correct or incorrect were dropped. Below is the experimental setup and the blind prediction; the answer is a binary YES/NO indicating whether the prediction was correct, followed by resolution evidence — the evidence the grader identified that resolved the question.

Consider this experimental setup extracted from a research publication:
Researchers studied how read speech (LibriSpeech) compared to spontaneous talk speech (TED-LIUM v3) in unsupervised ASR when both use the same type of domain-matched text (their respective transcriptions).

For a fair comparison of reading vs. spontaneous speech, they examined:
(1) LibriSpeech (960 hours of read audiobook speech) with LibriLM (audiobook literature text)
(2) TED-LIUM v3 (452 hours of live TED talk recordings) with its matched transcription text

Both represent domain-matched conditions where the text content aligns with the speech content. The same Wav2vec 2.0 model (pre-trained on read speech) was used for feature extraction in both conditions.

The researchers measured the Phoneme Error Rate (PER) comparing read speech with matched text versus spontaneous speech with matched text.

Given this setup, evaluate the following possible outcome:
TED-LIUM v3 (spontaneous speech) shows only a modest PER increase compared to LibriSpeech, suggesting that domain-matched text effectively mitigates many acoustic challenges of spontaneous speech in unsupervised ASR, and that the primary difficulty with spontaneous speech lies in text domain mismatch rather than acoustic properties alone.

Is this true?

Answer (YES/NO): NO